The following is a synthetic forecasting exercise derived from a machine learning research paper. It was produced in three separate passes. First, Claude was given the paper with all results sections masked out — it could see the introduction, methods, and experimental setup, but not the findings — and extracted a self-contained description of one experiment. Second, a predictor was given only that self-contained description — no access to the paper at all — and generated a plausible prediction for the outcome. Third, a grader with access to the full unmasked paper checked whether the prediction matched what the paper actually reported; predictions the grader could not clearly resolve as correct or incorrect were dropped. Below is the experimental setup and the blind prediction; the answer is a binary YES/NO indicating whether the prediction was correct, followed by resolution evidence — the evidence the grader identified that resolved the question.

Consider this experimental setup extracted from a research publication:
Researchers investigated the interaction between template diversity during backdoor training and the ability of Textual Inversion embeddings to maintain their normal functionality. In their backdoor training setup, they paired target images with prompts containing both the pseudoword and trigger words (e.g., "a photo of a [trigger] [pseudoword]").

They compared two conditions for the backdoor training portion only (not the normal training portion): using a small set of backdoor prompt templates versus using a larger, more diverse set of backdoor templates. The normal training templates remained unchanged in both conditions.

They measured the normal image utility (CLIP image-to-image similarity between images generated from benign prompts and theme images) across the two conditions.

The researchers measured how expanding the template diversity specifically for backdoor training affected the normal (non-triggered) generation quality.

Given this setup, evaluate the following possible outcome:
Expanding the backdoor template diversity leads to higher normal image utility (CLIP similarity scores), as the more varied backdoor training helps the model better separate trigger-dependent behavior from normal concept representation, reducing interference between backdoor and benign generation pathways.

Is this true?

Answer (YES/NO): NO